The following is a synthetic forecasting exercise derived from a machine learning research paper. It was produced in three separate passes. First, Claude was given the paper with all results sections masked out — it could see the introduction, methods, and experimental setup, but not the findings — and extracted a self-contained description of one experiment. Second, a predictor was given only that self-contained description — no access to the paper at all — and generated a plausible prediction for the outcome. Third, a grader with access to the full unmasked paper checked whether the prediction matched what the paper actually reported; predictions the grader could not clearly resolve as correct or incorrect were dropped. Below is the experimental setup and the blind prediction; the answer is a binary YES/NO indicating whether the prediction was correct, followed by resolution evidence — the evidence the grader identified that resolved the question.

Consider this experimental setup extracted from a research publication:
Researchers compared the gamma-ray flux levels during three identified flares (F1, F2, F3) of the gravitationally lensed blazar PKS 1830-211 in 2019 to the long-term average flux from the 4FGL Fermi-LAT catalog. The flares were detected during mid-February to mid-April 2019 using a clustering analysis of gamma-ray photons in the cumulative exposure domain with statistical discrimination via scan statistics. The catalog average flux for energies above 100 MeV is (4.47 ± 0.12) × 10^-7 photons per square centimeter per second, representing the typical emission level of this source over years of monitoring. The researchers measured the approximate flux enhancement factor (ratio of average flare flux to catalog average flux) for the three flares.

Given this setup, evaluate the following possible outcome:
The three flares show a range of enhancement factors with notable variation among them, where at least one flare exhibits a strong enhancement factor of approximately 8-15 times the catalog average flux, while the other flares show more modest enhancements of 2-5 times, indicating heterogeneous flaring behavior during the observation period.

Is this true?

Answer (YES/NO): NO